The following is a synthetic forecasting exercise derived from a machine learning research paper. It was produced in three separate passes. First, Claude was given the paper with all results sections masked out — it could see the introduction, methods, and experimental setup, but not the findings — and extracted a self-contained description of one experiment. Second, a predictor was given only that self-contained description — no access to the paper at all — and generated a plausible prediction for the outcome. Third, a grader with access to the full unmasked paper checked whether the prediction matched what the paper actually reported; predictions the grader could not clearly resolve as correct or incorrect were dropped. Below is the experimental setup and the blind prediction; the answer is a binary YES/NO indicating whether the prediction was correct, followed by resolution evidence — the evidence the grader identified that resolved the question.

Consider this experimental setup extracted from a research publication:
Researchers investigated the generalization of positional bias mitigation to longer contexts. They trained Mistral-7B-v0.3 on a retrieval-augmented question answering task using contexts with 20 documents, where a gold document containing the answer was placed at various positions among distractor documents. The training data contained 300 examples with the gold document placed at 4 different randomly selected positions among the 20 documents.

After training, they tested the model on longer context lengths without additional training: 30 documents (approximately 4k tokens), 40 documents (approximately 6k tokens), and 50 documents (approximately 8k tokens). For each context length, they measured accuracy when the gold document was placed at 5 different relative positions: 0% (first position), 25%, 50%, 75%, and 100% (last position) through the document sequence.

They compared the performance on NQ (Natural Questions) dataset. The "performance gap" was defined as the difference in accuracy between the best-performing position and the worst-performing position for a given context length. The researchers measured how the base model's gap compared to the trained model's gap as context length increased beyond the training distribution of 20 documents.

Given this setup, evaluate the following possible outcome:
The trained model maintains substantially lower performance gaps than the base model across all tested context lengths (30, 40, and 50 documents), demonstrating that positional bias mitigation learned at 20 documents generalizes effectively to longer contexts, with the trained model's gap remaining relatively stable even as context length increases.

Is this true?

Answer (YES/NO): YES